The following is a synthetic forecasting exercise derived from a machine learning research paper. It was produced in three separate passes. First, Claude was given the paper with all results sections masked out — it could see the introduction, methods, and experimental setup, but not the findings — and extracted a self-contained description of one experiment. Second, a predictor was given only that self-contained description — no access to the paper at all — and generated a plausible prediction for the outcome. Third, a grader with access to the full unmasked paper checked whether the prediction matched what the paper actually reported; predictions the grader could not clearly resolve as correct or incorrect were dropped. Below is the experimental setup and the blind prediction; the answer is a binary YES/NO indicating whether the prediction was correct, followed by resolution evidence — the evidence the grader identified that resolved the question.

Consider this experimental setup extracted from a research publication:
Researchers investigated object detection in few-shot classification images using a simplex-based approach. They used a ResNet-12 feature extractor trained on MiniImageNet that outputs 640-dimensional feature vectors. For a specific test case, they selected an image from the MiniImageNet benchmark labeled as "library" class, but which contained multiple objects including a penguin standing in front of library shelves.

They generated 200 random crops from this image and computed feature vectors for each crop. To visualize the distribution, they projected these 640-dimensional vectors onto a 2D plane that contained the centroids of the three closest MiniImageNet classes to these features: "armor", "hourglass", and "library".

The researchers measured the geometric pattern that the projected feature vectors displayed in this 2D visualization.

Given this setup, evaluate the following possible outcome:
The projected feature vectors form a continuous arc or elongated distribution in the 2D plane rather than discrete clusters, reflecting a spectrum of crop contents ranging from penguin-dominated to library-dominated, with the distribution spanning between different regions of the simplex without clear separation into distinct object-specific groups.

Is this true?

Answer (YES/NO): YES